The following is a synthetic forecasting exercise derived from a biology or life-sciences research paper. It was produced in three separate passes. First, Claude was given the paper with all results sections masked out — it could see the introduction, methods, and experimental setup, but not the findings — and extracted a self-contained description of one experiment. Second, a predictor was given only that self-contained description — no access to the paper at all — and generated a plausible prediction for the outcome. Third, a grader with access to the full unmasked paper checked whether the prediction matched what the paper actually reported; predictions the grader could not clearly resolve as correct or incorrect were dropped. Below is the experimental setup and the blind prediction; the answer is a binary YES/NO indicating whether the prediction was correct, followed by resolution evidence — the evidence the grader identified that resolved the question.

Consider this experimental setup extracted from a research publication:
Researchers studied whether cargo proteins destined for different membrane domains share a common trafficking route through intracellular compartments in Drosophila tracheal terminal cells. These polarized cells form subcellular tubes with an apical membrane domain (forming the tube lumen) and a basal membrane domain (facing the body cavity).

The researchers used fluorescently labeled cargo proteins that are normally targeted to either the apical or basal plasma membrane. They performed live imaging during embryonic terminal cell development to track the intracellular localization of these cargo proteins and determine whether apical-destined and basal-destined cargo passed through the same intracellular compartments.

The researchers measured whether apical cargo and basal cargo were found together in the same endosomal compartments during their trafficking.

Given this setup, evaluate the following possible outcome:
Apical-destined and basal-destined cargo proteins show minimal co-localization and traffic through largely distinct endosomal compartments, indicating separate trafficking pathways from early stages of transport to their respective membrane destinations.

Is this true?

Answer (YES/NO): NO